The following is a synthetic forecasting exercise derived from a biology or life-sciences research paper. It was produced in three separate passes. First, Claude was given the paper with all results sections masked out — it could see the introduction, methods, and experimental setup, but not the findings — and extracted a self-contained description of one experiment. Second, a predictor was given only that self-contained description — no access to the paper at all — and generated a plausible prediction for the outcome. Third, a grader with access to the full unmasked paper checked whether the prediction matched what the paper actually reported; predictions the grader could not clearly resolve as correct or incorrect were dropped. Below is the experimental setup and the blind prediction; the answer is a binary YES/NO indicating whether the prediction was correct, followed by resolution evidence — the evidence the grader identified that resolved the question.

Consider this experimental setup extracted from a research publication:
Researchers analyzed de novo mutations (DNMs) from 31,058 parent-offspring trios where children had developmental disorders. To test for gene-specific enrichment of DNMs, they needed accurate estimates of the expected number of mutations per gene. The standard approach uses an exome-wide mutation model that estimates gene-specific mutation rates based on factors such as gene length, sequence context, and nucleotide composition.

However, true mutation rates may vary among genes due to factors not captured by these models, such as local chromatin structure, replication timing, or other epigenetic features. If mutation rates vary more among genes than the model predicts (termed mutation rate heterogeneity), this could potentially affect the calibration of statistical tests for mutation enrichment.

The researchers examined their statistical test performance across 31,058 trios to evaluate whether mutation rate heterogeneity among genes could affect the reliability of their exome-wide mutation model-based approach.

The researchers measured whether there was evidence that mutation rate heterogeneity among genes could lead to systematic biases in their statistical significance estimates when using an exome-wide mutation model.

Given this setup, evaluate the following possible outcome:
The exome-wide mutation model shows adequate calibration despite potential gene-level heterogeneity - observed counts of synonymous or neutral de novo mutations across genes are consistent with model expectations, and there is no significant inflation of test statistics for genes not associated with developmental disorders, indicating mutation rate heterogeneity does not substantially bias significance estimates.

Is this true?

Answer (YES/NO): NO